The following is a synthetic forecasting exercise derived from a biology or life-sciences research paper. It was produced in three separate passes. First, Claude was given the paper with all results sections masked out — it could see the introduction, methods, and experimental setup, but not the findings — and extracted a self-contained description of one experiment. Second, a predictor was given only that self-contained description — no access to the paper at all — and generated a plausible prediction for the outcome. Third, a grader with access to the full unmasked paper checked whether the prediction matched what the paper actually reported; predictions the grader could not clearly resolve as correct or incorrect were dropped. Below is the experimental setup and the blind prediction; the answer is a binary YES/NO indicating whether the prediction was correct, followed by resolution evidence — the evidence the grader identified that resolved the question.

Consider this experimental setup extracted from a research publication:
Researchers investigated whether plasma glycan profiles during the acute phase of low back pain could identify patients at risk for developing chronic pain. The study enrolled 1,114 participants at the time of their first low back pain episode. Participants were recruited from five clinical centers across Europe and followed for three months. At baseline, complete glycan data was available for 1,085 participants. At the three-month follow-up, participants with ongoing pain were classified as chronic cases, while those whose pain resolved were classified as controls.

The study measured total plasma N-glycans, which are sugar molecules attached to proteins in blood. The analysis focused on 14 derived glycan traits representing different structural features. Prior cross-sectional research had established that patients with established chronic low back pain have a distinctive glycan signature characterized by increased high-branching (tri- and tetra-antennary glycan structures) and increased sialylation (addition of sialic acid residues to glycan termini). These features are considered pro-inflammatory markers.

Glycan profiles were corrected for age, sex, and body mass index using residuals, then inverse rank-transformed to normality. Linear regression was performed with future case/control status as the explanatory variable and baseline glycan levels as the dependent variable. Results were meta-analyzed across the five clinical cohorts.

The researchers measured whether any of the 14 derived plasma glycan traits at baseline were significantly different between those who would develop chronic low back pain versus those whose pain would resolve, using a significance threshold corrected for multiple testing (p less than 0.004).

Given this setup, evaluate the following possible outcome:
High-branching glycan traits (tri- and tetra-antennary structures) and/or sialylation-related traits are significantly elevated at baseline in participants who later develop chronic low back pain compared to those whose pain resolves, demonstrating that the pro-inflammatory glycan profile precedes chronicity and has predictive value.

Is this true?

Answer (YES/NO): NO